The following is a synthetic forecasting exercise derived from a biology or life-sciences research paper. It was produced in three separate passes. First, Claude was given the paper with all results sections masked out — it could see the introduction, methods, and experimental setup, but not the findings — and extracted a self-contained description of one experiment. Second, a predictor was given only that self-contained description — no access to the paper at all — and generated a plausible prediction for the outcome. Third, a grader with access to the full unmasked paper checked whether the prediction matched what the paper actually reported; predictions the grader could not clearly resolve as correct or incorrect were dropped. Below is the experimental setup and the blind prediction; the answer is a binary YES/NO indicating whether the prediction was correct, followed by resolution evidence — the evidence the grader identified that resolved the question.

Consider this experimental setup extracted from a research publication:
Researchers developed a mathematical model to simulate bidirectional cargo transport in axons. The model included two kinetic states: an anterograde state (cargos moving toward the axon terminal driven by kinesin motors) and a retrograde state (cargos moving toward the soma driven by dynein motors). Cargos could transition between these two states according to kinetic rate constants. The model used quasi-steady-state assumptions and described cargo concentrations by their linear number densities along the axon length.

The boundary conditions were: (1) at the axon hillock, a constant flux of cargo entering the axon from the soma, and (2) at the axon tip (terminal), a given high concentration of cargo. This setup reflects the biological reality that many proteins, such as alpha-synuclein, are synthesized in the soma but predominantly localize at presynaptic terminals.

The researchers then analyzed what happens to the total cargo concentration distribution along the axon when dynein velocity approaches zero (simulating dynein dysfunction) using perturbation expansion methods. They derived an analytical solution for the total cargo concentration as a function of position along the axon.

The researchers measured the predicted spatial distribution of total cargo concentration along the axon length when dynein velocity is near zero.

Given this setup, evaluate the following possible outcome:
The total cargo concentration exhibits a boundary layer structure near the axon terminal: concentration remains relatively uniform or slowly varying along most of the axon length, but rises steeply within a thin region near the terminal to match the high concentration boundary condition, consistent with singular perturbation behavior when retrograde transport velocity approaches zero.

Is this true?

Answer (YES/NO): NO